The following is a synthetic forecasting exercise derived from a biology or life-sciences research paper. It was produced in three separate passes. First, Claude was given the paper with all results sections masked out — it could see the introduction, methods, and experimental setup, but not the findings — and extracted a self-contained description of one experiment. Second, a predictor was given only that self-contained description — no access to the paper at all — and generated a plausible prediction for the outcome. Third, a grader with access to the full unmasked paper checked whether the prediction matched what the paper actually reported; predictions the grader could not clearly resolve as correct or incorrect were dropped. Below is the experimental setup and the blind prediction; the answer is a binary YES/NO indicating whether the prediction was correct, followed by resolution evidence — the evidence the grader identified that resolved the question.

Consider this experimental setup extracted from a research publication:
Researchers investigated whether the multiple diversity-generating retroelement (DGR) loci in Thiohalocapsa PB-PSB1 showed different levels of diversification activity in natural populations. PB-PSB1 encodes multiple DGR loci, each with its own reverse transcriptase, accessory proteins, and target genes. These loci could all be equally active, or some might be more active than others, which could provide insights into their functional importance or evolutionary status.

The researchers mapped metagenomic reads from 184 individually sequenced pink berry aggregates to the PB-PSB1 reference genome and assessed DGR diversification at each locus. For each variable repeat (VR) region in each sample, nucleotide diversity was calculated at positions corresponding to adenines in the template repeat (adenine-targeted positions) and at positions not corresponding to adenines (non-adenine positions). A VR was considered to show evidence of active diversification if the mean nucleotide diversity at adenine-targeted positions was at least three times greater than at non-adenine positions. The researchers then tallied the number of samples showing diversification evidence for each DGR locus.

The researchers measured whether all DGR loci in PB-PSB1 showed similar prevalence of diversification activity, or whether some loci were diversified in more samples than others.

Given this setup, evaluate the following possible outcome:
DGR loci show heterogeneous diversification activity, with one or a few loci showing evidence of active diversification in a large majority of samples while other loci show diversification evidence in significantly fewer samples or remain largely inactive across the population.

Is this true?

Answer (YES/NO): YES